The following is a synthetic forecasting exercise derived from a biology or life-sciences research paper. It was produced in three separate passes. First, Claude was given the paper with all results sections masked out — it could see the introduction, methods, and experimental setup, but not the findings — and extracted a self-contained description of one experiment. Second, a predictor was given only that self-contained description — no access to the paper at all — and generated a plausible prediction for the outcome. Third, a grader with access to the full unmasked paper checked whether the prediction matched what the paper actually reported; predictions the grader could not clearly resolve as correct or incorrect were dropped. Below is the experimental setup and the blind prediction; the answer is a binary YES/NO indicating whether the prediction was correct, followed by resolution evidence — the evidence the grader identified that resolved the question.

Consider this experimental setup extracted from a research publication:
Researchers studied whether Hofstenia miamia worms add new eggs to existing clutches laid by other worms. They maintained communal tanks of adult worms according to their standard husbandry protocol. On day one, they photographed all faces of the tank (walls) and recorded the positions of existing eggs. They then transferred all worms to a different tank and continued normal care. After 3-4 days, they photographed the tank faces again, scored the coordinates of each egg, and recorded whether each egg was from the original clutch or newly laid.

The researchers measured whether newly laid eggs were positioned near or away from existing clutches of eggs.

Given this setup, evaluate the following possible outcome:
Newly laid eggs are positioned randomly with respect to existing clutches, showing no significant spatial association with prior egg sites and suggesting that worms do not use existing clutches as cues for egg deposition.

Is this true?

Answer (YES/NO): NO